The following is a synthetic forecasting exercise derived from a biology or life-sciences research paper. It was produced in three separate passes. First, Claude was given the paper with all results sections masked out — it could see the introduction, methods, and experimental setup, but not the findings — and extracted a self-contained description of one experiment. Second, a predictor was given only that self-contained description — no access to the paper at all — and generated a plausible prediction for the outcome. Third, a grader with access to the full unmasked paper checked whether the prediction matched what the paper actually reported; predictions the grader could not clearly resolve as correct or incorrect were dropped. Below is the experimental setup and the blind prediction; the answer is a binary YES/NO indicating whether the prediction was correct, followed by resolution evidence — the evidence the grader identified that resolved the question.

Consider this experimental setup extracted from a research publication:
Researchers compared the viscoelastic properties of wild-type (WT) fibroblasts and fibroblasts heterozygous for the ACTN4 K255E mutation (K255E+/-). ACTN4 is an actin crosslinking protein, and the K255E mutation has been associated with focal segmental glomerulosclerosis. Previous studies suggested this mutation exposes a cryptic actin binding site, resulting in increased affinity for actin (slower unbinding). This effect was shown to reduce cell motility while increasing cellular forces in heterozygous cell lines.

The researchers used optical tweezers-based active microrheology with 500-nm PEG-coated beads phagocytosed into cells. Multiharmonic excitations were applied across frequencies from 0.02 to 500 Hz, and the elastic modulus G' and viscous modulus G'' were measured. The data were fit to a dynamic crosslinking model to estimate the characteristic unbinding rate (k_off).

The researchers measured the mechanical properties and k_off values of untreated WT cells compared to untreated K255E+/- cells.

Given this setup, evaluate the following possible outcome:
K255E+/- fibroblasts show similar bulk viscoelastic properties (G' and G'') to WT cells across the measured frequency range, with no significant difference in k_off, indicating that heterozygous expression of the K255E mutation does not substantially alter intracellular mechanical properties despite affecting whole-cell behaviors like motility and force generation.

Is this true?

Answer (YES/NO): YES